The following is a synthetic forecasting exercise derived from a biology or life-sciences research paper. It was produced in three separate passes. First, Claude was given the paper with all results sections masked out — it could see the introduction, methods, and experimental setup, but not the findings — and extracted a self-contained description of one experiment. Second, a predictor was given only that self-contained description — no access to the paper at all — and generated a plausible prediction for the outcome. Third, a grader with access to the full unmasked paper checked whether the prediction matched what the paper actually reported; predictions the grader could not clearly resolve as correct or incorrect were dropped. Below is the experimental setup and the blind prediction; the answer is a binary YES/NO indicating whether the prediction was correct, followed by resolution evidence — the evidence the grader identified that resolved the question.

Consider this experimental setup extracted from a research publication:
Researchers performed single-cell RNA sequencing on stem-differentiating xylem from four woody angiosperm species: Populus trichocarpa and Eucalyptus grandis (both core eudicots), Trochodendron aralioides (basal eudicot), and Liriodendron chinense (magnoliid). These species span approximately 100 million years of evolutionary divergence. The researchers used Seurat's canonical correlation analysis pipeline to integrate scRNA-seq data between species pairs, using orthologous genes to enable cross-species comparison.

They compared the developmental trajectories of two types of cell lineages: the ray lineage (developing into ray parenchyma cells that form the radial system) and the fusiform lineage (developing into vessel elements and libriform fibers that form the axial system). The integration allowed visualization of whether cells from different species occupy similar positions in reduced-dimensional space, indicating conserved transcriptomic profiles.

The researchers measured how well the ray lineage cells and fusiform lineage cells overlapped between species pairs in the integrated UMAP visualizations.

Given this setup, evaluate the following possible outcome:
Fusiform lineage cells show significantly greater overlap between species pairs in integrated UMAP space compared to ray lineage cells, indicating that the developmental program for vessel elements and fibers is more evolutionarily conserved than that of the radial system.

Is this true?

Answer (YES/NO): NO